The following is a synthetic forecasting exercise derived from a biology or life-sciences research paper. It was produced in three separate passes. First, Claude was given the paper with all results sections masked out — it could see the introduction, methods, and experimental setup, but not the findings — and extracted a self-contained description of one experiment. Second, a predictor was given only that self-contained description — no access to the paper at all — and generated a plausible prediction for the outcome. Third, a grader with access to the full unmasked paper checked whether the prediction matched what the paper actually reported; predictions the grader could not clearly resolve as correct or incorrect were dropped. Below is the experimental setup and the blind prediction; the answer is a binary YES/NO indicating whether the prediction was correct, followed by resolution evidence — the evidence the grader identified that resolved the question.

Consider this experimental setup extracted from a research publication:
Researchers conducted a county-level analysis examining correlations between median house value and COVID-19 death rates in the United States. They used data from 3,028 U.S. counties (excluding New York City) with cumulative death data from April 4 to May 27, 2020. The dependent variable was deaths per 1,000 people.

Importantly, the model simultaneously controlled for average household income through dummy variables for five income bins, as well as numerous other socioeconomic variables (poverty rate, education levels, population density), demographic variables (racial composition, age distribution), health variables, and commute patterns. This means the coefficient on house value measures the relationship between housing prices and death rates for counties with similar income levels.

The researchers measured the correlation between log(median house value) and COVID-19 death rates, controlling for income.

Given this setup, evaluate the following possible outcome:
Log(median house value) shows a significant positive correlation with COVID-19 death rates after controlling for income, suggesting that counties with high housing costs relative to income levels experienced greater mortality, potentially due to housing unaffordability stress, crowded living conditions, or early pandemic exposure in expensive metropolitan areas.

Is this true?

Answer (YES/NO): YES